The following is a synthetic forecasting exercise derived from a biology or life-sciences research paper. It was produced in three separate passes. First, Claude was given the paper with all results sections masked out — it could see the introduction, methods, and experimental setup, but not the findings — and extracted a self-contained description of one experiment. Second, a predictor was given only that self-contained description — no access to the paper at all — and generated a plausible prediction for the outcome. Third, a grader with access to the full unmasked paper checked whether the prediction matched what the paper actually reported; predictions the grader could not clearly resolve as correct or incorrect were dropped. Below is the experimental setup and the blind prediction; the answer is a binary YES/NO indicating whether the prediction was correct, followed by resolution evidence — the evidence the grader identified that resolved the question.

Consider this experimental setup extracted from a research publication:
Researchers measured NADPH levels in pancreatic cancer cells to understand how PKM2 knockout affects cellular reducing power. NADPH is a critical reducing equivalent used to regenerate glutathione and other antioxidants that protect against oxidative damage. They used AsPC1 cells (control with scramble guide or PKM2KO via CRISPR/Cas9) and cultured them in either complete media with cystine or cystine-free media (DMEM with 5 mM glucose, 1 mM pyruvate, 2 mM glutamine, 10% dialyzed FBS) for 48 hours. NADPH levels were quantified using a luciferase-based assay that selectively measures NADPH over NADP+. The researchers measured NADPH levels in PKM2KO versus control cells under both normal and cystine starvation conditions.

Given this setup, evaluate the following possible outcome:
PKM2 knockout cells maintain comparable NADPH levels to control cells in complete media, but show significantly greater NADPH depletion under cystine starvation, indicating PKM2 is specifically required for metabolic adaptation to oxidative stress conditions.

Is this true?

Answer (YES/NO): NO